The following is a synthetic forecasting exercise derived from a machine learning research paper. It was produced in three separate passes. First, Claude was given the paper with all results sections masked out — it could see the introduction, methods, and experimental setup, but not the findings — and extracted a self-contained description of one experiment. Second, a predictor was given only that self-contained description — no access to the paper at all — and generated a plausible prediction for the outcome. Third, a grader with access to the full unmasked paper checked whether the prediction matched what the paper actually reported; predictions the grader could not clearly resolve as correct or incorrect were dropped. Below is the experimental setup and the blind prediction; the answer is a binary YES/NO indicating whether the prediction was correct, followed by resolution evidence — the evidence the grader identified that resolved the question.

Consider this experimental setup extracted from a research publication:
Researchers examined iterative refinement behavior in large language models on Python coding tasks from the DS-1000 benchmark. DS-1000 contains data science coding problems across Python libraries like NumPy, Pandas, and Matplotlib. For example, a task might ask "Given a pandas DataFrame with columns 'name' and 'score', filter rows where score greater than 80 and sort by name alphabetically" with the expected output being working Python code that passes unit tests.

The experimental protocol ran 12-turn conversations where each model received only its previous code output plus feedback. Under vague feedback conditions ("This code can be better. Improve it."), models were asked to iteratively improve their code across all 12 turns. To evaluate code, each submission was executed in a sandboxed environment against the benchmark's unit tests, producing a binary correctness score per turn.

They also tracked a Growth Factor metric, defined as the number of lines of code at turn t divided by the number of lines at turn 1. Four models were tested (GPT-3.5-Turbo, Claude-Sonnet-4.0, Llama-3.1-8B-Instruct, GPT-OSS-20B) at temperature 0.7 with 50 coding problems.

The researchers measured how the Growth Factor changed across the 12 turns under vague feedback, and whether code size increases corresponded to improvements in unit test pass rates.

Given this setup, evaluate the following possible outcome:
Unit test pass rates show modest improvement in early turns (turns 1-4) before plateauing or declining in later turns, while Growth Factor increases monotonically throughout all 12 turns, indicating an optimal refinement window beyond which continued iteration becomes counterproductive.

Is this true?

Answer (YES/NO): NO